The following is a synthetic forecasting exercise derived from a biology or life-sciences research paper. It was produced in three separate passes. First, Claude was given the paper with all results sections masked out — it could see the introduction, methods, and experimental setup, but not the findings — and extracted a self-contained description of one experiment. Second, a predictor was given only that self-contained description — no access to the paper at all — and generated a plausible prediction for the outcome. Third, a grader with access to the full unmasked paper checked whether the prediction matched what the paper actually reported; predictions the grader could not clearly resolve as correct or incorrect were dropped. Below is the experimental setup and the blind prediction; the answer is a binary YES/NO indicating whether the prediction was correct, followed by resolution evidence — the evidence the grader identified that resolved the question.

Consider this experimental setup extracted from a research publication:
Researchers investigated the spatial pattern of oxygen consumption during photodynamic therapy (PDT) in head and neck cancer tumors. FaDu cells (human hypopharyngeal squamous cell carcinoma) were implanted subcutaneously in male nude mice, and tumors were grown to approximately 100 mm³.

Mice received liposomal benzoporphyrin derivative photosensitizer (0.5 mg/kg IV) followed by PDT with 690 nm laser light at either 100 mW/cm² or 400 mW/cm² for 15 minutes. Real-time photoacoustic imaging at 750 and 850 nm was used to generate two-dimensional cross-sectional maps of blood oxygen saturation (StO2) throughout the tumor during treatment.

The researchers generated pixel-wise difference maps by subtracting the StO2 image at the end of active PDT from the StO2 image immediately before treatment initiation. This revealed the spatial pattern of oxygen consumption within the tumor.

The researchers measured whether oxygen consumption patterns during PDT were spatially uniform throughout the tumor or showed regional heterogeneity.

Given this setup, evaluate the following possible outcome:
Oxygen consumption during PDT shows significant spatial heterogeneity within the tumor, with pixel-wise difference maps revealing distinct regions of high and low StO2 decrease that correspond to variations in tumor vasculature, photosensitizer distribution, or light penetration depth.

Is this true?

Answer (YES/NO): YES